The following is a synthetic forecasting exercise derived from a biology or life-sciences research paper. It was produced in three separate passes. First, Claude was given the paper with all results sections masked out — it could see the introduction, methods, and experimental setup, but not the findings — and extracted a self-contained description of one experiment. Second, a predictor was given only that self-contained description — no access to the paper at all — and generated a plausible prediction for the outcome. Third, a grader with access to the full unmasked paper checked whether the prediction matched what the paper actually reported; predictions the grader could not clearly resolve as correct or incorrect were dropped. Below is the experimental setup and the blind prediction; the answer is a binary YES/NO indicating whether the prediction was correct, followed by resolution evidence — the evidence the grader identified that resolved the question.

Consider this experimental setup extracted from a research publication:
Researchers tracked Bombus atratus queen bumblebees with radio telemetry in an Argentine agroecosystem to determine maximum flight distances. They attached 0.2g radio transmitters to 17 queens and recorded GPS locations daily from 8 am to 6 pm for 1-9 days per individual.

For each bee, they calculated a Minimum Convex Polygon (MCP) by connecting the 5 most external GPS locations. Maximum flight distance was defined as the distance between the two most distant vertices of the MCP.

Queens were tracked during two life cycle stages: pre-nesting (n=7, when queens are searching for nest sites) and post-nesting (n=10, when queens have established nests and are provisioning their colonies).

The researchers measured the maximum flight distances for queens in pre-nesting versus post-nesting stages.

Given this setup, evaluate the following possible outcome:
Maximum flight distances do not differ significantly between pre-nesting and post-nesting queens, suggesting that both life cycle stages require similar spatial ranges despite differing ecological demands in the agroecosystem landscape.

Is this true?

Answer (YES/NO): YES